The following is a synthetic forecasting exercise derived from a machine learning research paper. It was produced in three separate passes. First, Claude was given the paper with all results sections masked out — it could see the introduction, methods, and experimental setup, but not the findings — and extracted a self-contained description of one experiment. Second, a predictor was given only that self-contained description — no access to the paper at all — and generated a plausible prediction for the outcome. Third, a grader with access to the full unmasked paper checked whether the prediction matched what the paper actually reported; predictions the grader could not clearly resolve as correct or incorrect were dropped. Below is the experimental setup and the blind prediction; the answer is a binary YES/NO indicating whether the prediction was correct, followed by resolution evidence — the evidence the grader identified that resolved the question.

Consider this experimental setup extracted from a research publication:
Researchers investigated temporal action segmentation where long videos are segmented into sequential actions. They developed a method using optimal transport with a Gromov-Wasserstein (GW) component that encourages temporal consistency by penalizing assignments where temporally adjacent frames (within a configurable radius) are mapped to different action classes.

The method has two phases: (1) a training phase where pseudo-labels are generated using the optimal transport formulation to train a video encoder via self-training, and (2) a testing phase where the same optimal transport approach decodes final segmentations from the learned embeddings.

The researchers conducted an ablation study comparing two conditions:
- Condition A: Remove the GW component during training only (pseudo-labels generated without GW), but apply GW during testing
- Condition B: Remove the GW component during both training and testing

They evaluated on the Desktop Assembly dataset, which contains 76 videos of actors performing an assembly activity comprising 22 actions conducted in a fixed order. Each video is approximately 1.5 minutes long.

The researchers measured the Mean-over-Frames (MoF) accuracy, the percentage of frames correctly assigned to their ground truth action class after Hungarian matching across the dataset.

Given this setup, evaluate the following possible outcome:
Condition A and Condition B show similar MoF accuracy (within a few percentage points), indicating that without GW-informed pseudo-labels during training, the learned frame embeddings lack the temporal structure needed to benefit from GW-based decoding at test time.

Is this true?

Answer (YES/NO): NO